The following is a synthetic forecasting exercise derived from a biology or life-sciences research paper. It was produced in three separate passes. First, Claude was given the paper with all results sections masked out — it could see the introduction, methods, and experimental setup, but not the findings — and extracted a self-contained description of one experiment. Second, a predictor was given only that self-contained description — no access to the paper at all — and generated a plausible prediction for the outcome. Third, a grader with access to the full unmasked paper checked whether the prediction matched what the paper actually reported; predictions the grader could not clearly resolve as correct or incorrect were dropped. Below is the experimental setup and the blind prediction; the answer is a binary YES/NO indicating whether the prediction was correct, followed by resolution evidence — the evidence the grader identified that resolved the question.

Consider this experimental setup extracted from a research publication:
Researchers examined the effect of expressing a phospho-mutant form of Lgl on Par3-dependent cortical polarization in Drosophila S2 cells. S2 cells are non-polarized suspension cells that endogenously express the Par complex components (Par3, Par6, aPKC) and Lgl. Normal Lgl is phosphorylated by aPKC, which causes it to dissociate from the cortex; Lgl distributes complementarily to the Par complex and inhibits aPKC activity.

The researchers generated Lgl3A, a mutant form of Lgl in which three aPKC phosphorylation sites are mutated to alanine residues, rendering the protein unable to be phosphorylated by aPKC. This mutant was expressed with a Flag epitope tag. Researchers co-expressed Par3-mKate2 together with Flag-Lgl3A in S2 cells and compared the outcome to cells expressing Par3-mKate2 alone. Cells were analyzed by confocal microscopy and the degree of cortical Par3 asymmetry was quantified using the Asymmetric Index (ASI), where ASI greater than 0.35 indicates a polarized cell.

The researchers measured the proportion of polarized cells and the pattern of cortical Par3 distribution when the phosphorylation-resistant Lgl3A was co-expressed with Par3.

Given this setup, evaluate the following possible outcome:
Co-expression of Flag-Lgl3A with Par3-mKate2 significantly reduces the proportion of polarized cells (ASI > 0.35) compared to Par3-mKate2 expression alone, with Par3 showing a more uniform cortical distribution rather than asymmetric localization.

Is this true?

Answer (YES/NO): NO